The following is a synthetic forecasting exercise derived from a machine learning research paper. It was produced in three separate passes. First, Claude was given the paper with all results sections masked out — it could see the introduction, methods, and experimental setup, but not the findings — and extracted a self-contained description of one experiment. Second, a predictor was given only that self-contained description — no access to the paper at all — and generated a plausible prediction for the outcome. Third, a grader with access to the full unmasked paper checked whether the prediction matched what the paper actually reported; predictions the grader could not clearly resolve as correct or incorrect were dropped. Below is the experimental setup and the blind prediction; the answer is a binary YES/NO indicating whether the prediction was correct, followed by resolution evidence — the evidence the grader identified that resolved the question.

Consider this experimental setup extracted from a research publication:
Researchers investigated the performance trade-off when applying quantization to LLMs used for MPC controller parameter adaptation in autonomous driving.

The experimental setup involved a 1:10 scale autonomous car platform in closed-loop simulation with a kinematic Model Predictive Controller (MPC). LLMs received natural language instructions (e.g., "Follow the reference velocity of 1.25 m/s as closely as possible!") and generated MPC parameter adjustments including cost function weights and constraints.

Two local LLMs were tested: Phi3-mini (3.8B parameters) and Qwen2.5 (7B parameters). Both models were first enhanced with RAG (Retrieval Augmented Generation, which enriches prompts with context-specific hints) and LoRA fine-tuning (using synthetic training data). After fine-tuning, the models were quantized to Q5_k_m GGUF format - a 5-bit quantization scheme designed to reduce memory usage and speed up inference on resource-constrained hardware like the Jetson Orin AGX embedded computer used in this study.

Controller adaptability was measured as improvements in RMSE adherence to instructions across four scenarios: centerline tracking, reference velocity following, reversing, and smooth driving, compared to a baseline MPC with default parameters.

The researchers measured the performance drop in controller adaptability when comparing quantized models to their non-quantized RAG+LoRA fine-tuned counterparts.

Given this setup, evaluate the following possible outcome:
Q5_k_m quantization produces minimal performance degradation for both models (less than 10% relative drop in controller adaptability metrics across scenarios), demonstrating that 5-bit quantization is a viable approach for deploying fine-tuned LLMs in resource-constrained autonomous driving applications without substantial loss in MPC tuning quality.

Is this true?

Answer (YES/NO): NO